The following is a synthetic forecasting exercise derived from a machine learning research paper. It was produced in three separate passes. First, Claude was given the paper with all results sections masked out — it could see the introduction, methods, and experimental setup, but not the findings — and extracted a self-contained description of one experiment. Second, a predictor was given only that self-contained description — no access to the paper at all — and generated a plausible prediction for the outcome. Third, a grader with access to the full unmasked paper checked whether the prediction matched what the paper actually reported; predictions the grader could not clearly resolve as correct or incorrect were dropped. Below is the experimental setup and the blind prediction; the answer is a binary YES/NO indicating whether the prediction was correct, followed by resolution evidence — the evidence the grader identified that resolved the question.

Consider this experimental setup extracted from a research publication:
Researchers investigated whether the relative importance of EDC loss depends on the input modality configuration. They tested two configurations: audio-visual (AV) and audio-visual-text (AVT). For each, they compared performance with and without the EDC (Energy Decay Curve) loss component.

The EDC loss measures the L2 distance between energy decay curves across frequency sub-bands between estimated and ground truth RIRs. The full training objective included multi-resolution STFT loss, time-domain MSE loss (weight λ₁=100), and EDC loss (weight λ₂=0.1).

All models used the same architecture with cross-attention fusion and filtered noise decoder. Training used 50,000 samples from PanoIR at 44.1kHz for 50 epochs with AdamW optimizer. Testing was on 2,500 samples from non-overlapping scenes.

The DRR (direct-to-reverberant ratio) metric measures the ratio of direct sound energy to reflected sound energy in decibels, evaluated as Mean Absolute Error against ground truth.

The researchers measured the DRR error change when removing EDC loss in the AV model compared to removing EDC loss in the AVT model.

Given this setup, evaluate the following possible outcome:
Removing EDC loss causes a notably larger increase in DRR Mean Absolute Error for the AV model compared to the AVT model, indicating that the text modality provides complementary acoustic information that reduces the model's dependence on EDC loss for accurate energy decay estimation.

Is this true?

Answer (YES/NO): NO